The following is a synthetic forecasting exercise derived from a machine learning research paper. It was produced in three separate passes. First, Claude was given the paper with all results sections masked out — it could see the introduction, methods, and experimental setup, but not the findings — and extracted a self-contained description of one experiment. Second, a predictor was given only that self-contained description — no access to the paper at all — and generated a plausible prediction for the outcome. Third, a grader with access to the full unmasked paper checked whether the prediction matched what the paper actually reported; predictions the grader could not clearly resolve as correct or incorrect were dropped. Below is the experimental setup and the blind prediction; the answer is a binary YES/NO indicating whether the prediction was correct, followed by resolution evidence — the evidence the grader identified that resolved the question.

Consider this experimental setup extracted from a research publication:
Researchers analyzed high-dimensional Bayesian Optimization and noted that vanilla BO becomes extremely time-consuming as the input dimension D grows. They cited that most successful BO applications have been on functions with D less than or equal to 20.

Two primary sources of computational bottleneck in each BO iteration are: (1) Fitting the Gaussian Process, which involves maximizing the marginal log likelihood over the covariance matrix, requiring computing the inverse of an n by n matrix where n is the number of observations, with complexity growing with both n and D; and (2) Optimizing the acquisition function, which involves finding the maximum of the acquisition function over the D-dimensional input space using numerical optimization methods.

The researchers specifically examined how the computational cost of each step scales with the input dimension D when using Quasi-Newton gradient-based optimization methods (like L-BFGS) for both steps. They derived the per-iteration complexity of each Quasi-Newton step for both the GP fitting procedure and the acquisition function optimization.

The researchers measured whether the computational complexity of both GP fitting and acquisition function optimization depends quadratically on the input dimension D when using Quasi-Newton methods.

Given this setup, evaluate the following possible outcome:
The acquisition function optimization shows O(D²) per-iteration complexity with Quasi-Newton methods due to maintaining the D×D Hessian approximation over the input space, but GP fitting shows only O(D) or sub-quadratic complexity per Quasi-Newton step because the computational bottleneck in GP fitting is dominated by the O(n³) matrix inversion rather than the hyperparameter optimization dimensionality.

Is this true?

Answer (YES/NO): NO